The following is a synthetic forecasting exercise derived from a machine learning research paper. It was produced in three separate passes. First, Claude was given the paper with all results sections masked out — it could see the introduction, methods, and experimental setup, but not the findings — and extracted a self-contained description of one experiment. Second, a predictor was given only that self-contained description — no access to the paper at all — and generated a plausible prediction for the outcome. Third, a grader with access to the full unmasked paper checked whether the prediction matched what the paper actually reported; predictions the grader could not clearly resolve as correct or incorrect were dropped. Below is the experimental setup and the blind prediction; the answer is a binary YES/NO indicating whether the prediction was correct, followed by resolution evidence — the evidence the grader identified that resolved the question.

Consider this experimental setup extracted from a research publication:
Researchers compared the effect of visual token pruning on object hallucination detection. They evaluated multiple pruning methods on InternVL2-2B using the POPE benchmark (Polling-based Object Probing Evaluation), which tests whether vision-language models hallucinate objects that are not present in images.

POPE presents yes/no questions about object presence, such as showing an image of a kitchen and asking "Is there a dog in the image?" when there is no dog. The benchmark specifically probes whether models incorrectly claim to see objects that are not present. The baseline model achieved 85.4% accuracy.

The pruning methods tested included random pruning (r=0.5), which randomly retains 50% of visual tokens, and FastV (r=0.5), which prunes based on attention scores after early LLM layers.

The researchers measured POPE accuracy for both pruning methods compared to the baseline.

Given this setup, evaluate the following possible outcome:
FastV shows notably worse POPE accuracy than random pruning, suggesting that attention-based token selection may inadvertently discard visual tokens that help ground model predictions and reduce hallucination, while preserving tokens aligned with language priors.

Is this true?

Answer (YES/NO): NO